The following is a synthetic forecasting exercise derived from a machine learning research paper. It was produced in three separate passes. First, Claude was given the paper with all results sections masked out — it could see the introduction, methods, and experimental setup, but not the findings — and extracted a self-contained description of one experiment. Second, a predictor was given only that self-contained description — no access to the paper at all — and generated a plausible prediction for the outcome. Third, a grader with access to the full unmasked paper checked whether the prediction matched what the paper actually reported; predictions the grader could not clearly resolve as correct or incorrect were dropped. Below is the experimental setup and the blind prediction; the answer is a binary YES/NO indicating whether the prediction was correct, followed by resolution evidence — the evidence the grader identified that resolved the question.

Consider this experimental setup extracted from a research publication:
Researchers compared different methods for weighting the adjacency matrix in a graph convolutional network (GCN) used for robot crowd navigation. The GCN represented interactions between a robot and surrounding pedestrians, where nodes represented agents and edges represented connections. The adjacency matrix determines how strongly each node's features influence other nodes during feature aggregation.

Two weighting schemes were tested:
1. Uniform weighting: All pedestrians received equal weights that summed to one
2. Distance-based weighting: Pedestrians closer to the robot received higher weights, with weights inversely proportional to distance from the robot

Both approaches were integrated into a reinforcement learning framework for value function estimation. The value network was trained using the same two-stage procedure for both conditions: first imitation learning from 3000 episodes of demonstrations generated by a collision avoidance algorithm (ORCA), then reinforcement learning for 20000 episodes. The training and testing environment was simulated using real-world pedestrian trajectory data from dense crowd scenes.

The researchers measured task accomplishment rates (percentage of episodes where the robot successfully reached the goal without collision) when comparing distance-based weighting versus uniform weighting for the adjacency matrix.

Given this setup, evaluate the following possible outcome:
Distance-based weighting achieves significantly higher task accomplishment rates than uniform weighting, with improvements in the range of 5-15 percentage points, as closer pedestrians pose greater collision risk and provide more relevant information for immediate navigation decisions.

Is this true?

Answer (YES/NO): NO